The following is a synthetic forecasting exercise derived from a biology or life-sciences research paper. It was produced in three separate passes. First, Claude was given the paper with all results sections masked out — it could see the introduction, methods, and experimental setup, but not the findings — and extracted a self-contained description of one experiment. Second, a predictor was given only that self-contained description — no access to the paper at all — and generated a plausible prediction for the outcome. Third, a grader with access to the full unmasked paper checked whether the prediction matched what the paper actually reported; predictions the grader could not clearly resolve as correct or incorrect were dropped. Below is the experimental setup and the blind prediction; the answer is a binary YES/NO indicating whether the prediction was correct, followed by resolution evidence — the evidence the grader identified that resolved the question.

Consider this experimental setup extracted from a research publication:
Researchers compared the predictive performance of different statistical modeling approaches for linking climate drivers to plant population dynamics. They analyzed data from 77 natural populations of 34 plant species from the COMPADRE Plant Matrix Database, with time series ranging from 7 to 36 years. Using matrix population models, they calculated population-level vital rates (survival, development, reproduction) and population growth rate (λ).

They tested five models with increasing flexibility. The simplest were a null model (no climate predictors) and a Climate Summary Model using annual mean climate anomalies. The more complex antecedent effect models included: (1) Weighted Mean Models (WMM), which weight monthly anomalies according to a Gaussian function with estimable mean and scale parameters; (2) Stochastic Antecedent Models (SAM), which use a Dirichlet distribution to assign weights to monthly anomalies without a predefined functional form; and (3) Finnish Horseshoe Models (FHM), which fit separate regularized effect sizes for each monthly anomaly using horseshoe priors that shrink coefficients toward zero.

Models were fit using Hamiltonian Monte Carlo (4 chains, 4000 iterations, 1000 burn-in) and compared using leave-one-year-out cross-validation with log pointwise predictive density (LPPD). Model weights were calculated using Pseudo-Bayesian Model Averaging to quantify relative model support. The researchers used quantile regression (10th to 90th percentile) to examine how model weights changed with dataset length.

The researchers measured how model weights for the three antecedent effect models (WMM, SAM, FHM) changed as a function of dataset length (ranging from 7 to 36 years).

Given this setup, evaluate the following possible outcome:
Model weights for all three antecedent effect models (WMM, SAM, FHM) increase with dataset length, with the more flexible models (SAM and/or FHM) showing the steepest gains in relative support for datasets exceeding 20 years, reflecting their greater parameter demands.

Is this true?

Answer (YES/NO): NO